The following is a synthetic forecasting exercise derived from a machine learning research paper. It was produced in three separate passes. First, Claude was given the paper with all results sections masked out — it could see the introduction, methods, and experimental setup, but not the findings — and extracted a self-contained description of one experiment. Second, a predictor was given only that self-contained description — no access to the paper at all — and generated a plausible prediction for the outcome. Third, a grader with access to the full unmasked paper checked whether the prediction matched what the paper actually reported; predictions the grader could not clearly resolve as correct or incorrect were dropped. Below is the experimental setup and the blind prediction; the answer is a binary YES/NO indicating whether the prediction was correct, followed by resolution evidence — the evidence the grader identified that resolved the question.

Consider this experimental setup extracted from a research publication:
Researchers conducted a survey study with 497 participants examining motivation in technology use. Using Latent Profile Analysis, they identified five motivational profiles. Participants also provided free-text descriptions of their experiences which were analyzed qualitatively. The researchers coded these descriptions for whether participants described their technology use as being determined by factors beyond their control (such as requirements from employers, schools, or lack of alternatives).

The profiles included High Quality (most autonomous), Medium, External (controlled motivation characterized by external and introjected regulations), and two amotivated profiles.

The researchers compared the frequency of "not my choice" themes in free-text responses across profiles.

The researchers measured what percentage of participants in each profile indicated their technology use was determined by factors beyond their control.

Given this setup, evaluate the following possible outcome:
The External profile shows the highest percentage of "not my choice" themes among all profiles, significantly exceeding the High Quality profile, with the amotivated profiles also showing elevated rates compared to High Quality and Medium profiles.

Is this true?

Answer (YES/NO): NO